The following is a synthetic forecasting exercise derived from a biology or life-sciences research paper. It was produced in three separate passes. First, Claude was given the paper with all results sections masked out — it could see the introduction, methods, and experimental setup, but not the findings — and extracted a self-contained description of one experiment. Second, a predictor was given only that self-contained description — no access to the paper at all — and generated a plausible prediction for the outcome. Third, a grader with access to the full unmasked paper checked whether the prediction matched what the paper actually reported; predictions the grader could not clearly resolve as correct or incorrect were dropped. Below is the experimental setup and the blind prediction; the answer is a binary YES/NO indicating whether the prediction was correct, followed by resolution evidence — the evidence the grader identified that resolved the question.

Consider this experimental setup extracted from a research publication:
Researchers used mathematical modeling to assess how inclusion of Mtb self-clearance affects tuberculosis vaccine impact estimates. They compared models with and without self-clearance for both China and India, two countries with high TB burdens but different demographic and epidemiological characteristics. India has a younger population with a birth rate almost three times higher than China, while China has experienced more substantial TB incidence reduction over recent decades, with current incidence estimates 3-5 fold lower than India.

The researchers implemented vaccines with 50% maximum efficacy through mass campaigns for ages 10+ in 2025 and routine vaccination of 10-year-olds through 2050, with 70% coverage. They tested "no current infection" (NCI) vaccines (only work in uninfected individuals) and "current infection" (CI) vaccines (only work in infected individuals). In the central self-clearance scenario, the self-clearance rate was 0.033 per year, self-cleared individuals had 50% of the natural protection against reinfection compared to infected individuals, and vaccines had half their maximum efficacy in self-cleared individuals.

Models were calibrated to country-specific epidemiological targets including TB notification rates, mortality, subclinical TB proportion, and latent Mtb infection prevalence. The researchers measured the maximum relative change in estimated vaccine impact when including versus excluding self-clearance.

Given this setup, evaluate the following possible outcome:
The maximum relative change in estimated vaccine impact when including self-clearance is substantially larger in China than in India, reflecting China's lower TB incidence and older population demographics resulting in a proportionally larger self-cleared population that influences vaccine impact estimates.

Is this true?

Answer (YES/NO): NO